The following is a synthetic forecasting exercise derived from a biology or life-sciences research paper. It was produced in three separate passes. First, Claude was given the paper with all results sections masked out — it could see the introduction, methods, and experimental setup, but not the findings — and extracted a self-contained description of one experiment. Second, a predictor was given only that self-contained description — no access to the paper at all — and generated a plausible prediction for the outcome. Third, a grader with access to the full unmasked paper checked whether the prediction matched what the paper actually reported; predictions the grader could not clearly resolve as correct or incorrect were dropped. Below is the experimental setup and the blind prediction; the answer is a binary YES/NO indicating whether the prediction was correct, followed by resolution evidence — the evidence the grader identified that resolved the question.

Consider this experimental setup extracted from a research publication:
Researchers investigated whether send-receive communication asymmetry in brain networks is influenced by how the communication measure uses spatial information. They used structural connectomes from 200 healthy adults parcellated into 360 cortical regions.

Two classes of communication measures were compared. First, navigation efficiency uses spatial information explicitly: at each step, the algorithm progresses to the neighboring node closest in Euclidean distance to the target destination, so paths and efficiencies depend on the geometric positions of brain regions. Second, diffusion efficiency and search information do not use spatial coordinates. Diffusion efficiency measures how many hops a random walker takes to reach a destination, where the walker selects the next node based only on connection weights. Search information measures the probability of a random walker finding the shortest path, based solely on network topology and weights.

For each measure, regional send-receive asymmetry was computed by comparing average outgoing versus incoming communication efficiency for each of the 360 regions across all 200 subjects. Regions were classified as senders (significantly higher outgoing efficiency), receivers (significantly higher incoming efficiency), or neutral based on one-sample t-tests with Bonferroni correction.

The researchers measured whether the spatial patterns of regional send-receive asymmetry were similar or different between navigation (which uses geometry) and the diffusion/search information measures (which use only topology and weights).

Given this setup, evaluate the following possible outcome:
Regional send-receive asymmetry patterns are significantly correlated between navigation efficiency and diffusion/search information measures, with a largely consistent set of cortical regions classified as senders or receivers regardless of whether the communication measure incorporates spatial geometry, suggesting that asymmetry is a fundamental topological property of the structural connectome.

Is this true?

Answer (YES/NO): YES